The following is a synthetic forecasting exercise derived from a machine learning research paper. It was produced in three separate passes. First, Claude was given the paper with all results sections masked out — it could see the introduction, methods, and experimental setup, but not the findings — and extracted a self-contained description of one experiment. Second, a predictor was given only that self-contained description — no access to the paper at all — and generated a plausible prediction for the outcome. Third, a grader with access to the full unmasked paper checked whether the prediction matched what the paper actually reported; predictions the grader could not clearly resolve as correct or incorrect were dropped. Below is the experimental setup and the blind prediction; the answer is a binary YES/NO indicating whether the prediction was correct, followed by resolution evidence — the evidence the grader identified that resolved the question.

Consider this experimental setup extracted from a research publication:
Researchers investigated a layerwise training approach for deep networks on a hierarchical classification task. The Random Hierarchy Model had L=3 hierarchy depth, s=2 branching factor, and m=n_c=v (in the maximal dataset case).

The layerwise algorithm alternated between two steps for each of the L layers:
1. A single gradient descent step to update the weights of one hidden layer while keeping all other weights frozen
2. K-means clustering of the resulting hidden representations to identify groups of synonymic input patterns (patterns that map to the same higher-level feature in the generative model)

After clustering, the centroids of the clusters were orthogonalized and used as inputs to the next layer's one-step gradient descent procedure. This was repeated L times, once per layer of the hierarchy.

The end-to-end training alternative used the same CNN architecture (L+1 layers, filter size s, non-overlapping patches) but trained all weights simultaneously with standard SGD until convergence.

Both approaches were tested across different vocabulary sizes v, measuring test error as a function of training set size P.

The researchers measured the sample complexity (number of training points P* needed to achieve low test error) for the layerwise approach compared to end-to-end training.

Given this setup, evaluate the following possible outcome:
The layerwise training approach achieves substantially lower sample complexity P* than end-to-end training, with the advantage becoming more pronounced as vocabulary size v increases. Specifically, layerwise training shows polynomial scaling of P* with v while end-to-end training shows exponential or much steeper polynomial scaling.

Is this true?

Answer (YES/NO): NO